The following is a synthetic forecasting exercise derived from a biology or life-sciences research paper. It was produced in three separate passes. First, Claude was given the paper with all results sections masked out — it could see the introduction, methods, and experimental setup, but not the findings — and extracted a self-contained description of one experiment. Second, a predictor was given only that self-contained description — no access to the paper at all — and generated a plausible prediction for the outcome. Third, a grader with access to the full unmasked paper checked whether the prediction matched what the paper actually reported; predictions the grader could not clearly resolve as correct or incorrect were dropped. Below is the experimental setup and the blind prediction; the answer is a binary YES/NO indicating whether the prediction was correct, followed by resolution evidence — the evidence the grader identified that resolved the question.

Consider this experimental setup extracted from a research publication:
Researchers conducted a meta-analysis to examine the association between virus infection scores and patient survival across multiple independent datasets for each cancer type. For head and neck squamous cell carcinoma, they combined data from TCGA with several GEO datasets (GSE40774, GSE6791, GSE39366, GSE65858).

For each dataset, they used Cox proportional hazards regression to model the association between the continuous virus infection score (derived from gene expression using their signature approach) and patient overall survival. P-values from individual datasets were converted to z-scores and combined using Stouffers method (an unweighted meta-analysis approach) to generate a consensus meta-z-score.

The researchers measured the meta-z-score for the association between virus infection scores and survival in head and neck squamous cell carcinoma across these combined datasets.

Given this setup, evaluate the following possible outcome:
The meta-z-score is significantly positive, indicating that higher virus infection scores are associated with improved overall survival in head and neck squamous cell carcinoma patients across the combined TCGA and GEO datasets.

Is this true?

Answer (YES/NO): YES